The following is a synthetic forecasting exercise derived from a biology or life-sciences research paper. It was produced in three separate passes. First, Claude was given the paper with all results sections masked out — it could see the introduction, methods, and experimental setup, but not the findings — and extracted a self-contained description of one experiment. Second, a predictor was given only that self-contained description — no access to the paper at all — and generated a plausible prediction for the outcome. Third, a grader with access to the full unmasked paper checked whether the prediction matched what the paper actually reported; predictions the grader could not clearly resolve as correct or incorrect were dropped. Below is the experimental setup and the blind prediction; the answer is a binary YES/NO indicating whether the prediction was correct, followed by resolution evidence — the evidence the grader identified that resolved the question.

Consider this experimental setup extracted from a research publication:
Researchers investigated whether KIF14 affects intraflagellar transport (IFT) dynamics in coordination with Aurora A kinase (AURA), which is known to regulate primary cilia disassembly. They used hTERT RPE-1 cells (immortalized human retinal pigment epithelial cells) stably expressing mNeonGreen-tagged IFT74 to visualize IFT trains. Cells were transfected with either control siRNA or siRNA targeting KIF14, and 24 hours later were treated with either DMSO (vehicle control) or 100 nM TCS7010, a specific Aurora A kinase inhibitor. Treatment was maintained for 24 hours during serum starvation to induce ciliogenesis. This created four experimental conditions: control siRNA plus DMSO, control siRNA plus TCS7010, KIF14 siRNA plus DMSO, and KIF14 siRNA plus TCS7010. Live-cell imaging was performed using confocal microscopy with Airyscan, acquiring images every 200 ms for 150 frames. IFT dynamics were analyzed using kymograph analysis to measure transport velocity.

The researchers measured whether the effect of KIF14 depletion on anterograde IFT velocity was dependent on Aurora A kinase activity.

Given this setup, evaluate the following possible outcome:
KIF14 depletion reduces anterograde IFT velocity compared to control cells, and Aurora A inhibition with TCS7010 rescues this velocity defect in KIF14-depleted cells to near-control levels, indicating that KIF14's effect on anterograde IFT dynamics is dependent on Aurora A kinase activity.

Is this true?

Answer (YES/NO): NO